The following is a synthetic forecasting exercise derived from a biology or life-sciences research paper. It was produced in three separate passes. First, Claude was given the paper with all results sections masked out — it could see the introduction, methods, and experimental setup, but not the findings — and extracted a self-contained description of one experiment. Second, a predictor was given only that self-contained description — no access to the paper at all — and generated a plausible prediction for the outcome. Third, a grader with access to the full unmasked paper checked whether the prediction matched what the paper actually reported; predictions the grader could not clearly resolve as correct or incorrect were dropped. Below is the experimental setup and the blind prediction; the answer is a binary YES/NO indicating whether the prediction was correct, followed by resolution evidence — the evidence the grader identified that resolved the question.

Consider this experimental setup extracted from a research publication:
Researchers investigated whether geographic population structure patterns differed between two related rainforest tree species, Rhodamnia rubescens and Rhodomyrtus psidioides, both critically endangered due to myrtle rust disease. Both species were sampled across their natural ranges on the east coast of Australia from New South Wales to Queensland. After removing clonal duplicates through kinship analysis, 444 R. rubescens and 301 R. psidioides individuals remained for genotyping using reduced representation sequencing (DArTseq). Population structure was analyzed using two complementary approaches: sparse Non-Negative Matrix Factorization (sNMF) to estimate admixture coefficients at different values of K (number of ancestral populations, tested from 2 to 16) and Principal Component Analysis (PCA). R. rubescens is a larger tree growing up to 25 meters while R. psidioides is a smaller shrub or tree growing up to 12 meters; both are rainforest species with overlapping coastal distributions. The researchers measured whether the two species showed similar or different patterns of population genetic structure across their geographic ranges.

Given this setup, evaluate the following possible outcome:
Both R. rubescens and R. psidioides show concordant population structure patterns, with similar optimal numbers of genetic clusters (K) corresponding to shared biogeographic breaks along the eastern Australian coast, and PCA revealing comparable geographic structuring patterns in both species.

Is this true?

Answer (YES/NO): NO